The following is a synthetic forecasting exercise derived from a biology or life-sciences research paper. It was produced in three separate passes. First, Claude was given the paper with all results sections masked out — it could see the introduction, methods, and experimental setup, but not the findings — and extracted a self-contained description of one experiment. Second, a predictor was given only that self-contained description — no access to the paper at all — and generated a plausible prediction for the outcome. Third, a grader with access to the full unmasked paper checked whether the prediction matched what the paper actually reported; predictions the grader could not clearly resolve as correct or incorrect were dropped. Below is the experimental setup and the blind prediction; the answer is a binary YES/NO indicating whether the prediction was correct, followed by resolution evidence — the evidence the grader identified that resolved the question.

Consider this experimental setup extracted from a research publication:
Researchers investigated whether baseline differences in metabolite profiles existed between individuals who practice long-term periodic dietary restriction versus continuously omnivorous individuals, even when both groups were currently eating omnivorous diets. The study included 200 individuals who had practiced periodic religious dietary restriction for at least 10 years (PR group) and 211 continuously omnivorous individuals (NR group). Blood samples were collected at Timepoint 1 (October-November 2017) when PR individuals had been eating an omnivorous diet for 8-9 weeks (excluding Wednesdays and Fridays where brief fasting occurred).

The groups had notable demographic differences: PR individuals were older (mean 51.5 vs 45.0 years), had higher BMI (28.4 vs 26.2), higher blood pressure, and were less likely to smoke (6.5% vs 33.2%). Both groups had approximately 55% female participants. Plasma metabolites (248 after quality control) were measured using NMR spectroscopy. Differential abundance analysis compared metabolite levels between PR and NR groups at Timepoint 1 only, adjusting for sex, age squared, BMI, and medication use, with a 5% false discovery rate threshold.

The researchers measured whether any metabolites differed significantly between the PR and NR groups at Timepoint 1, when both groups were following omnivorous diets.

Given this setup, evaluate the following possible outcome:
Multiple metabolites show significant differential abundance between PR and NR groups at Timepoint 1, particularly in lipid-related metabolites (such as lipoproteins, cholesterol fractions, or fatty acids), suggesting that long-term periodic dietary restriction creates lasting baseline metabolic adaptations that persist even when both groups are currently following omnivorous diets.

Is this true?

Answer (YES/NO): NO